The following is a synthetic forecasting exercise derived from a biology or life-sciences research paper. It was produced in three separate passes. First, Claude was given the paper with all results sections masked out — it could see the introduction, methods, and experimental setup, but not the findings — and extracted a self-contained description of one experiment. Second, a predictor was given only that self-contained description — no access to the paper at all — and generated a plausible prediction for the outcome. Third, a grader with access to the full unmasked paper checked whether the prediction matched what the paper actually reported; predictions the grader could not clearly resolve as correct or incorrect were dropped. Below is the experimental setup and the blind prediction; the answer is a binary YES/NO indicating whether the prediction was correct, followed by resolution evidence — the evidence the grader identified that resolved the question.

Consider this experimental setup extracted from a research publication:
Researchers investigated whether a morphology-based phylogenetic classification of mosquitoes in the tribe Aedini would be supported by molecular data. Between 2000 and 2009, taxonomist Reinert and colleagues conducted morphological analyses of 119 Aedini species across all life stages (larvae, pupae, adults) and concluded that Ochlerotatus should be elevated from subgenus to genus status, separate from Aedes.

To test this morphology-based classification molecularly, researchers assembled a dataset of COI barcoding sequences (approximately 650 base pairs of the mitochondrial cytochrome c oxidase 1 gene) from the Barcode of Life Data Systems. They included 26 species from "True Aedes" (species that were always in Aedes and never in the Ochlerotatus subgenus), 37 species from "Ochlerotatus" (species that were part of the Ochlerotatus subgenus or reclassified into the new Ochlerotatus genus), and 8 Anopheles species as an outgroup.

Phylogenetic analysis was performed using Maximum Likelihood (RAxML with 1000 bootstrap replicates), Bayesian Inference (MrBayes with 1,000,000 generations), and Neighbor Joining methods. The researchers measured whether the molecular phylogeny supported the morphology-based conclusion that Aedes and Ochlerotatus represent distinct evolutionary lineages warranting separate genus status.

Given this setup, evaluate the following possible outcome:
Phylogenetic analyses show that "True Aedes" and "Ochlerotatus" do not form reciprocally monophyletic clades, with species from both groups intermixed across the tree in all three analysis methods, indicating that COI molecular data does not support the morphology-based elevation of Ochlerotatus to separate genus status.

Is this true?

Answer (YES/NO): YES